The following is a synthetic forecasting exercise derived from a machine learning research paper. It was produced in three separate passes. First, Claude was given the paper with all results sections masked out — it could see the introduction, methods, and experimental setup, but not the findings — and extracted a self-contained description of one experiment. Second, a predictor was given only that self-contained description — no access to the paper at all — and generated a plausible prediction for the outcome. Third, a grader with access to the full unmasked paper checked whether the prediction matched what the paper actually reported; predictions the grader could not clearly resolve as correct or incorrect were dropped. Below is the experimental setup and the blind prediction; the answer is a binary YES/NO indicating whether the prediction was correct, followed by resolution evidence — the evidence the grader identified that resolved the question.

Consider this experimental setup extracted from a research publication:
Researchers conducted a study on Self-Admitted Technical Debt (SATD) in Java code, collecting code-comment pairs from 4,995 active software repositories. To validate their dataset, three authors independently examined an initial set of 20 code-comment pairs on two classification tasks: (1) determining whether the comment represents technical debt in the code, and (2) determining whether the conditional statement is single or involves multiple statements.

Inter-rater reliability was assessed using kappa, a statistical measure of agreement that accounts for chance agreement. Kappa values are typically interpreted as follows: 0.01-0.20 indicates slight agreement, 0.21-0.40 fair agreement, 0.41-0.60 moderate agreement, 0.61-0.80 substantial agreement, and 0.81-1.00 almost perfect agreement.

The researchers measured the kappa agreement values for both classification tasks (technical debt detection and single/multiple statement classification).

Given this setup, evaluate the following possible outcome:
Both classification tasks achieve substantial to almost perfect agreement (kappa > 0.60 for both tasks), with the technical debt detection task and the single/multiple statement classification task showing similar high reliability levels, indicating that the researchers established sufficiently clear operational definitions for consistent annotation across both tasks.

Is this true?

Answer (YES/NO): YES